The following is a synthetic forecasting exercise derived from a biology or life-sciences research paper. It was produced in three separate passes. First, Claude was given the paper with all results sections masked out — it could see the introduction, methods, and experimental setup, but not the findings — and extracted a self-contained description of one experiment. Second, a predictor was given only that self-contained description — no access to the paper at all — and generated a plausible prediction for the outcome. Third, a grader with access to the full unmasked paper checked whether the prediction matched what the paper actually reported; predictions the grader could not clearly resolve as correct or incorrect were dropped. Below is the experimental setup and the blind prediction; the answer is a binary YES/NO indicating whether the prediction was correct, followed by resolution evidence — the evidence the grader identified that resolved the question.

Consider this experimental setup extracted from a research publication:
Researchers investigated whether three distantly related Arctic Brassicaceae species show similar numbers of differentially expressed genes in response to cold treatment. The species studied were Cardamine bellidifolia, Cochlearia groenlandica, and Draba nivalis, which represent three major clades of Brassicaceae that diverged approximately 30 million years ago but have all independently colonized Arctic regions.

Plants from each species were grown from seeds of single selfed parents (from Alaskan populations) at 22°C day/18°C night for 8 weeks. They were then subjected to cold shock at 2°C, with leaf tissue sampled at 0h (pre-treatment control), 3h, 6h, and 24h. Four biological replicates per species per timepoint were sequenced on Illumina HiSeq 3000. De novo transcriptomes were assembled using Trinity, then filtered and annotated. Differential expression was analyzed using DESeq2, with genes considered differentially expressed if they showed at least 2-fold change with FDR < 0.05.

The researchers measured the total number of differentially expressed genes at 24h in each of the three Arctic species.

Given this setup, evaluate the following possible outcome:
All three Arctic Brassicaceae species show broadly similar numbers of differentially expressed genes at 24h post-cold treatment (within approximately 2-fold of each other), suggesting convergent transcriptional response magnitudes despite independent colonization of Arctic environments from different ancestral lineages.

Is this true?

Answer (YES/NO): YES